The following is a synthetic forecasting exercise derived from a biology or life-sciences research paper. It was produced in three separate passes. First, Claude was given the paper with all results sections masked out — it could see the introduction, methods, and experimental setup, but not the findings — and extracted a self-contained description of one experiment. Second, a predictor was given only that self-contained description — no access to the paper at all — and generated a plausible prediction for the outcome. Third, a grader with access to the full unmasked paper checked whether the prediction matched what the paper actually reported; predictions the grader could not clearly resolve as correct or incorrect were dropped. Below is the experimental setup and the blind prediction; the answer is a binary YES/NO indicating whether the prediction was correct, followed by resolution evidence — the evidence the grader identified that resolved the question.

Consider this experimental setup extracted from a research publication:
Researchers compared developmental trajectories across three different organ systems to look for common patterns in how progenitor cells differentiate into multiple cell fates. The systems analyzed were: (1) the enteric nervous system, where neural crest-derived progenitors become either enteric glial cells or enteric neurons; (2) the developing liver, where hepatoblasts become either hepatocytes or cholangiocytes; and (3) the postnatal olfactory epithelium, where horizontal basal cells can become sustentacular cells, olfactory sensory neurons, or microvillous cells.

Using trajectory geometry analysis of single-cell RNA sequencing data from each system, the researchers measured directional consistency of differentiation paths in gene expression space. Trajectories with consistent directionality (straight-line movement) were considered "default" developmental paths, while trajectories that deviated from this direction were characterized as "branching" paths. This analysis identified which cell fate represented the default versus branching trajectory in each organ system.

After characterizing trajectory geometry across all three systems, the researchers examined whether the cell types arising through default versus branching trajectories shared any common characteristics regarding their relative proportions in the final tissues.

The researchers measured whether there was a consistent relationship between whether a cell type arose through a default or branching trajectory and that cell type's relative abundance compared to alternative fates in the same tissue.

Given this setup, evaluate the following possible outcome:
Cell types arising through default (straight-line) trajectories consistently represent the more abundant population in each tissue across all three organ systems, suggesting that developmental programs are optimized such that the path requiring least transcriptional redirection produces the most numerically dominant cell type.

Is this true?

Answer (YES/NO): YES